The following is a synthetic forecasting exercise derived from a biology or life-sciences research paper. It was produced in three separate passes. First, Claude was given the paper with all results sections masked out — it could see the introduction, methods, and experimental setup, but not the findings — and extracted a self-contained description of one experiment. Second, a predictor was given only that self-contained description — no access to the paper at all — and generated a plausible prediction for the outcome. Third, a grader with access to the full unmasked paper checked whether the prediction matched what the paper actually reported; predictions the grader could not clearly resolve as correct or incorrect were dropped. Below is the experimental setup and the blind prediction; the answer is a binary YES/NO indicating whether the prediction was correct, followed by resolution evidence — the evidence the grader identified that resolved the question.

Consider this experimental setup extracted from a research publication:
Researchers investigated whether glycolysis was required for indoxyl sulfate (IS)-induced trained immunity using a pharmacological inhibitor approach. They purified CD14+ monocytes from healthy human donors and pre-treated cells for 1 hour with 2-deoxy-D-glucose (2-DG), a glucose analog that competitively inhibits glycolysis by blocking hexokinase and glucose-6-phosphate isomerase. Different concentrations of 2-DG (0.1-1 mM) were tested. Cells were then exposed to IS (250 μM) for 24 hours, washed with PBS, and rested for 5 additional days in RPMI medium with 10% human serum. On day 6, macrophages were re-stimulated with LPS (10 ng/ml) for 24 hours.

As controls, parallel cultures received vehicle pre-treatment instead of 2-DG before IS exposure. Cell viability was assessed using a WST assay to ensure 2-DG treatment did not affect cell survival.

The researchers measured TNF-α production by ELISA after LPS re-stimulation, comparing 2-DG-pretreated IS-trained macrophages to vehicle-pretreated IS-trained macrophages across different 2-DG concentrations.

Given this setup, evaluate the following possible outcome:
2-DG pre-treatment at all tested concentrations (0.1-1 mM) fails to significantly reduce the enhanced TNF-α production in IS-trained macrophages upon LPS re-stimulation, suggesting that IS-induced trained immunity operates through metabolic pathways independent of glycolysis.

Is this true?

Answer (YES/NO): NO